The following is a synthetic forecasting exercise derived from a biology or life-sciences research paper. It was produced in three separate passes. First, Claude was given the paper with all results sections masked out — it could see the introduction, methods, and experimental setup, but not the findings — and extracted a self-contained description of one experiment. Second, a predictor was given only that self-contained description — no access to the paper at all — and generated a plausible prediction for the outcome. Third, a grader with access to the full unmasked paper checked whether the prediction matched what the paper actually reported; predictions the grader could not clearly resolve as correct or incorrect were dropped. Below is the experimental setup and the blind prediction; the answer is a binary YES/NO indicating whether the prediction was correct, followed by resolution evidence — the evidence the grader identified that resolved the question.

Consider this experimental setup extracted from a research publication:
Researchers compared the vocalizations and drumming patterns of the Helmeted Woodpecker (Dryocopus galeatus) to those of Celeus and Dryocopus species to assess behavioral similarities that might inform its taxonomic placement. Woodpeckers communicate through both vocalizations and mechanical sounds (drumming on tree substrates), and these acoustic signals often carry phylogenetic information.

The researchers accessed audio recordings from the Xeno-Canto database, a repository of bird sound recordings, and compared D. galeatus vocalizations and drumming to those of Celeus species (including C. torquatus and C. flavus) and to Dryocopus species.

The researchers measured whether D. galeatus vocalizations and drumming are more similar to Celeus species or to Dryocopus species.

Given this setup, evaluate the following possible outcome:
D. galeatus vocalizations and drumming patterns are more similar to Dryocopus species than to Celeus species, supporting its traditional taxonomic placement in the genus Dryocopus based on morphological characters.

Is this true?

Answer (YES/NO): NO